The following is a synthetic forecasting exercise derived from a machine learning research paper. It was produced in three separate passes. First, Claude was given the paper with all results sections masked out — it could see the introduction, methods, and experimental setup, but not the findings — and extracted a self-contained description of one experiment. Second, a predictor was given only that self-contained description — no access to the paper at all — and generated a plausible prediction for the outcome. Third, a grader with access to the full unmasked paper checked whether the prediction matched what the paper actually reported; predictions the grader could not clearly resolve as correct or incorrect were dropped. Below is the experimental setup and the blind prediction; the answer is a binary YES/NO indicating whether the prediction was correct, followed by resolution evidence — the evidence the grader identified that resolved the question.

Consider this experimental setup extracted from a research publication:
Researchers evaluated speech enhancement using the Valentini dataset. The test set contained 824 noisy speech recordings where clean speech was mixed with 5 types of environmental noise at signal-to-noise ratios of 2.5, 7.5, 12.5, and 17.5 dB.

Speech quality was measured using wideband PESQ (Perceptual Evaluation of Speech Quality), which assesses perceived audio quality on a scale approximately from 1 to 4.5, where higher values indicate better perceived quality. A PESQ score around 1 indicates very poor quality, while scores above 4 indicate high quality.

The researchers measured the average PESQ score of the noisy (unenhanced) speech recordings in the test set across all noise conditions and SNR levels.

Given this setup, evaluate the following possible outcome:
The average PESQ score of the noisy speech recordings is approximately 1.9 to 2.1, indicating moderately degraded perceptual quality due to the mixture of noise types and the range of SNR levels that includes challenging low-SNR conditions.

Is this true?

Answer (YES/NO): YES